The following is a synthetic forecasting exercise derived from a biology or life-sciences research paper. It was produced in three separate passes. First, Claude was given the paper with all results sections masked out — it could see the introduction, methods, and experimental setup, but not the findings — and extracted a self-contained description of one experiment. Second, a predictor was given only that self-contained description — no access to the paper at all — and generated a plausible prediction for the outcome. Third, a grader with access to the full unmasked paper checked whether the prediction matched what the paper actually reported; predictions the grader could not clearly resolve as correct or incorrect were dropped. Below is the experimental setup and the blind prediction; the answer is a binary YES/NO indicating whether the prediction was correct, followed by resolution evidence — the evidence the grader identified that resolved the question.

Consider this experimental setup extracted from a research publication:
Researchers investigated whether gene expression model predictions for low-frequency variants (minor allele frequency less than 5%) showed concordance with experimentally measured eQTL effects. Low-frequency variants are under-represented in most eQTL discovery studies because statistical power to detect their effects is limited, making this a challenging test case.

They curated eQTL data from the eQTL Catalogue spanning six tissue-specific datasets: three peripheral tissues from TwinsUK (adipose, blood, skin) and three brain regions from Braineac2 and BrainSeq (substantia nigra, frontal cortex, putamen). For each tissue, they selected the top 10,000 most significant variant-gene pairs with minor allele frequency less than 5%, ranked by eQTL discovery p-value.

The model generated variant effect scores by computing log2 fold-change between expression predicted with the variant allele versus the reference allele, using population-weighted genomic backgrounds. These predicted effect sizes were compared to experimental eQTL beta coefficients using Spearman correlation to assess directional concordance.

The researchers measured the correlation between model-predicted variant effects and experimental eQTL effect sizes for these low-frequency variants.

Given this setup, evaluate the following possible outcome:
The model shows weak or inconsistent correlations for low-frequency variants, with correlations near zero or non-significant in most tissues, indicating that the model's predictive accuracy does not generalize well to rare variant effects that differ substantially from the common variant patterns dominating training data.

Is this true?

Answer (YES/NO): NO